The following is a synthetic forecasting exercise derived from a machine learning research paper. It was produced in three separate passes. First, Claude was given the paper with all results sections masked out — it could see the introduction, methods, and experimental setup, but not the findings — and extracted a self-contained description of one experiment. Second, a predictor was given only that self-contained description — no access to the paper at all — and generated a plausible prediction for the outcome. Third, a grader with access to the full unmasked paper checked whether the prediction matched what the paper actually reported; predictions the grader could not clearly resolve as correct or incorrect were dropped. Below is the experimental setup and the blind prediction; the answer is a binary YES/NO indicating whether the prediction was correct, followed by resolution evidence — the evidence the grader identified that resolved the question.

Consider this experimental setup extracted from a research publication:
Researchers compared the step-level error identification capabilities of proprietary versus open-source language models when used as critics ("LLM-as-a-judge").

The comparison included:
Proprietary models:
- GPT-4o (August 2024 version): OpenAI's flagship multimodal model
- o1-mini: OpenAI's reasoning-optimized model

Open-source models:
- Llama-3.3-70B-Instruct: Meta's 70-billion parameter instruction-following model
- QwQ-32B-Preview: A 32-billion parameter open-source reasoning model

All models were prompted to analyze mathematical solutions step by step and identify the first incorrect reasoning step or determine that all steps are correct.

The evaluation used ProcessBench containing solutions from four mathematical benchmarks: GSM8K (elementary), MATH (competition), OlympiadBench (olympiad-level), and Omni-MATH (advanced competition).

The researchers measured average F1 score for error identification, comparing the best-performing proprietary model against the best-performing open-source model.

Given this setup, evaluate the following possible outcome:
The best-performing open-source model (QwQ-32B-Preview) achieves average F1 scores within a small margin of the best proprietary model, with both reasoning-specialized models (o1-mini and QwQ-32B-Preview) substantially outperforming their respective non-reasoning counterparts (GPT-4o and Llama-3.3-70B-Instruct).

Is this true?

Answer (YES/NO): NO